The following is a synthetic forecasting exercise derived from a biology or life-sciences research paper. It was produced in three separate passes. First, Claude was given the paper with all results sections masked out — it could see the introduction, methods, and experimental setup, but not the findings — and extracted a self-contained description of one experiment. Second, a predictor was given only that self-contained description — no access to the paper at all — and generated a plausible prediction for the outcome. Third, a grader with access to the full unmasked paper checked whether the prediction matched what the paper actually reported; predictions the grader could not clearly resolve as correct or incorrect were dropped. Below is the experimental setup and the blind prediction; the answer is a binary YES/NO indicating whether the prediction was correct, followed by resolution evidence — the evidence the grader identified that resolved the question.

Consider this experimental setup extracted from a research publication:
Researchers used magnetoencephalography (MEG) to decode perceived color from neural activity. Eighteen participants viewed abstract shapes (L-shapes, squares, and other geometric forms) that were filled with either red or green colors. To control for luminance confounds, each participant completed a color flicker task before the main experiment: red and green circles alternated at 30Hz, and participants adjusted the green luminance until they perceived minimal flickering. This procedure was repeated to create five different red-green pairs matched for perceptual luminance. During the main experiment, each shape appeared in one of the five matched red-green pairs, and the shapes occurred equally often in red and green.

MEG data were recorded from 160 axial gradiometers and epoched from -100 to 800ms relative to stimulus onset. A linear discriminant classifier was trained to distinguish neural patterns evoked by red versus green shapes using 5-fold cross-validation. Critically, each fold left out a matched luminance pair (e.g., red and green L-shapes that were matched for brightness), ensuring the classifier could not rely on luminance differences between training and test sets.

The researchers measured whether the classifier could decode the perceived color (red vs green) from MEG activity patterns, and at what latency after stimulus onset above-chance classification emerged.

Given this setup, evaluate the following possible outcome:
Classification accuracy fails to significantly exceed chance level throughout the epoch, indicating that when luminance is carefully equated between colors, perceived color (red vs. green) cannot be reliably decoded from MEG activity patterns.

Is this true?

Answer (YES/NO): NO